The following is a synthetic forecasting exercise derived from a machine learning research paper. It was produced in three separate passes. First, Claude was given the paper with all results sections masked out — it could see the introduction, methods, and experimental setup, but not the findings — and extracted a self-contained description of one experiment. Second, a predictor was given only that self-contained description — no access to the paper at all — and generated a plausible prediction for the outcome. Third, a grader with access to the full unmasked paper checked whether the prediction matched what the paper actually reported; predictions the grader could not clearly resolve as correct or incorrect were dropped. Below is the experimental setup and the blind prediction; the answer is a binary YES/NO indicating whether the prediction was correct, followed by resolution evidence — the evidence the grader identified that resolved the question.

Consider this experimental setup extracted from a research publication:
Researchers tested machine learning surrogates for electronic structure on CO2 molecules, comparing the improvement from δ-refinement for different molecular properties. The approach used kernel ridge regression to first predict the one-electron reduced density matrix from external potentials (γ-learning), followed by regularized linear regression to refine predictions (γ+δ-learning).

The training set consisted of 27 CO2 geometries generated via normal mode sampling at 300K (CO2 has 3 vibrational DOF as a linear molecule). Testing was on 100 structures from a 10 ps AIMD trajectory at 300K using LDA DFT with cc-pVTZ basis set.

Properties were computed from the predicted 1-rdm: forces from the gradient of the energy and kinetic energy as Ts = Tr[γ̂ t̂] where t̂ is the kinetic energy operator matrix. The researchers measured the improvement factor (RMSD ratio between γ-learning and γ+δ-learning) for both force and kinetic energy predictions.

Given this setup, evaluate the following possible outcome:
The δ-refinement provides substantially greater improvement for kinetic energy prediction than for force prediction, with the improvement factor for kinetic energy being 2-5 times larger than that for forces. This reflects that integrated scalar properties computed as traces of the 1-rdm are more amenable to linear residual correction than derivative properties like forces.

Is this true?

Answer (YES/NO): NO